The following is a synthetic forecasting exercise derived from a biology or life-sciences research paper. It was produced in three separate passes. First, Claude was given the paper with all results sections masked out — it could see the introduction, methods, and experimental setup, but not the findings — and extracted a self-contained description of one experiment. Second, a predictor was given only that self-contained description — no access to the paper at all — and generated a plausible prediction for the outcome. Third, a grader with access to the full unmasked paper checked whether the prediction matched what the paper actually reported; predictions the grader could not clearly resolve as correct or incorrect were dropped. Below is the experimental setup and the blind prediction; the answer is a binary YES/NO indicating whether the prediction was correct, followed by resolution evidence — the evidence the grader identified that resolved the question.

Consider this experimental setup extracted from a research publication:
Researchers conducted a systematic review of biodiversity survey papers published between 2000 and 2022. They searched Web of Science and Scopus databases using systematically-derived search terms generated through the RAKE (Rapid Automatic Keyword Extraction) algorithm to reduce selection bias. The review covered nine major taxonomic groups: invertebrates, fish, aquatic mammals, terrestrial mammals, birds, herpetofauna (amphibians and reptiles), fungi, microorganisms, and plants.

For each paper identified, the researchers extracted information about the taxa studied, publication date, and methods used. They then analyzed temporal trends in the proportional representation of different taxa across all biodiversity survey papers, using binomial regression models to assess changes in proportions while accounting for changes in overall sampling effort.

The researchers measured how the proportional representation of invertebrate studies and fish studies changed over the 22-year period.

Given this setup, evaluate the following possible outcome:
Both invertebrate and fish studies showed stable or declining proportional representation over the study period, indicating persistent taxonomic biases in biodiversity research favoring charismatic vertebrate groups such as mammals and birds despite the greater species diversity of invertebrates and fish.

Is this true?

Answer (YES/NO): NO